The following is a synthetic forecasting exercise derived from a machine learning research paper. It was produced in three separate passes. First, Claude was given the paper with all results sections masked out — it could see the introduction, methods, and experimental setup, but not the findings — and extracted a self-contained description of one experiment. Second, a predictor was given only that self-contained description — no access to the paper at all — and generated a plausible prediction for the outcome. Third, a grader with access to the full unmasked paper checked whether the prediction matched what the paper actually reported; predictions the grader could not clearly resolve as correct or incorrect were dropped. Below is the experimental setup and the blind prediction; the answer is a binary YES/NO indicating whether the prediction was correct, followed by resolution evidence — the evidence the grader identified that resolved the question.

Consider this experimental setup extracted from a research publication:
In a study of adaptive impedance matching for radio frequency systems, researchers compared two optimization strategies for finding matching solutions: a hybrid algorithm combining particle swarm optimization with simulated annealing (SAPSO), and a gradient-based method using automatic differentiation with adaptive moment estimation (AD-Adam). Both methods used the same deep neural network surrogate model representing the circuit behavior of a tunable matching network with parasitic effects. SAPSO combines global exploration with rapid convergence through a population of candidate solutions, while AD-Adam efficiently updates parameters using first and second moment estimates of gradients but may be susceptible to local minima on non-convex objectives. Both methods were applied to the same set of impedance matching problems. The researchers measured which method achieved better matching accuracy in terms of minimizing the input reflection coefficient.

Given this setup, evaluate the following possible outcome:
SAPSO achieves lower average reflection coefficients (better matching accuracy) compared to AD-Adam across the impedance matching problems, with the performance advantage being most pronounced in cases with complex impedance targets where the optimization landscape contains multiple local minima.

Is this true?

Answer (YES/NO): NO